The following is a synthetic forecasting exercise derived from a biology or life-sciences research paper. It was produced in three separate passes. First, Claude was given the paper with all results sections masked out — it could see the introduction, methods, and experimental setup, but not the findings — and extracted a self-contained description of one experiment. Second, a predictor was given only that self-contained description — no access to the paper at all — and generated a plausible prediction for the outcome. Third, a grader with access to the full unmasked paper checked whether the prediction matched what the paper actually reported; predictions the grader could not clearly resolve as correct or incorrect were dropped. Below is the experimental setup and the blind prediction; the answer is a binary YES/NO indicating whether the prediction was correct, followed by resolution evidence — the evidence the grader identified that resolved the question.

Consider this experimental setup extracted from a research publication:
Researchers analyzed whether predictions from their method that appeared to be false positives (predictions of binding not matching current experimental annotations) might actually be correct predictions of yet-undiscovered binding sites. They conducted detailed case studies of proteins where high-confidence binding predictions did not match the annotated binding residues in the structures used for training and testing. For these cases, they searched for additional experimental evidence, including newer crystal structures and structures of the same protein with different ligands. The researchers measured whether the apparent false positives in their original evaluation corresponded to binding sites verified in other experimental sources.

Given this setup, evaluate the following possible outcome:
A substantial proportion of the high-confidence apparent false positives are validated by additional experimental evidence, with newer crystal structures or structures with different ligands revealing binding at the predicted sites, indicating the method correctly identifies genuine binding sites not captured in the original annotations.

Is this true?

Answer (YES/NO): YES